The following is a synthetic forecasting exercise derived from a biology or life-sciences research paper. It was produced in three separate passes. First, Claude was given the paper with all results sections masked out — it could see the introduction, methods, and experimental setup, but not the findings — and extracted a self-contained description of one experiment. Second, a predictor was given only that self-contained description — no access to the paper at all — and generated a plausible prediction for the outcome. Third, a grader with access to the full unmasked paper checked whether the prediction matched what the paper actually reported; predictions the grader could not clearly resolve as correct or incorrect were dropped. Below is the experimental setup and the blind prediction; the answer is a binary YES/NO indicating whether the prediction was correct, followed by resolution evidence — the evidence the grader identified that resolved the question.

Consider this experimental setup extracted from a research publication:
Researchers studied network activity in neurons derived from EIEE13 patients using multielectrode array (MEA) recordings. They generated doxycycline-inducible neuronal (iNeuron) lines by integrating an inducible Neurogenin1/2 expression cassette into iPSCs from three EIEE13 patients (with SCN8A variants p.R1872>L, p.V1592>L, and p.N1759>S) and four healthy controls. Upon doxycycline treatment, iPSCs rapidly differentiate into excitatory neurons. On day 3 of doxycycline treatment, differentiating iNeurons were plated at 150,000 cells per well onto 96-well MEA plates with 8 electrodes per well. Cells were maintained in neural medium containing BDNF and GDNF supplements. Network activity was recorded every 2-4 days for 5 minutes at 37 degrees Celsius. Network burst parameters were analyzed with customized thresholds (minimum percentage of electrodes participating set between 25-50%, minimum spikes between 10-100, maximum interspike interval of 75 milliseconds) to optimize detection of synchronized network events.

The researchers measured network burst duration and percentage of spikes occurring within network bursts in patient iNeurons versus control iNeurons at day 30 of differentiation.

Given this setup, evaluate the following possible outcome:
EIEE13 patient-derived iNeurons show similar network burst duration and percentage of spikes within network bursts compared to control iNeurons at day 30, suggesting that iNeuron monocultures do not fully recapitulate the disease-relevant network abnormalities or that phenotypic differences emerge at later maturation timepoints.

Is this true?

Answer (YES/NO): NO